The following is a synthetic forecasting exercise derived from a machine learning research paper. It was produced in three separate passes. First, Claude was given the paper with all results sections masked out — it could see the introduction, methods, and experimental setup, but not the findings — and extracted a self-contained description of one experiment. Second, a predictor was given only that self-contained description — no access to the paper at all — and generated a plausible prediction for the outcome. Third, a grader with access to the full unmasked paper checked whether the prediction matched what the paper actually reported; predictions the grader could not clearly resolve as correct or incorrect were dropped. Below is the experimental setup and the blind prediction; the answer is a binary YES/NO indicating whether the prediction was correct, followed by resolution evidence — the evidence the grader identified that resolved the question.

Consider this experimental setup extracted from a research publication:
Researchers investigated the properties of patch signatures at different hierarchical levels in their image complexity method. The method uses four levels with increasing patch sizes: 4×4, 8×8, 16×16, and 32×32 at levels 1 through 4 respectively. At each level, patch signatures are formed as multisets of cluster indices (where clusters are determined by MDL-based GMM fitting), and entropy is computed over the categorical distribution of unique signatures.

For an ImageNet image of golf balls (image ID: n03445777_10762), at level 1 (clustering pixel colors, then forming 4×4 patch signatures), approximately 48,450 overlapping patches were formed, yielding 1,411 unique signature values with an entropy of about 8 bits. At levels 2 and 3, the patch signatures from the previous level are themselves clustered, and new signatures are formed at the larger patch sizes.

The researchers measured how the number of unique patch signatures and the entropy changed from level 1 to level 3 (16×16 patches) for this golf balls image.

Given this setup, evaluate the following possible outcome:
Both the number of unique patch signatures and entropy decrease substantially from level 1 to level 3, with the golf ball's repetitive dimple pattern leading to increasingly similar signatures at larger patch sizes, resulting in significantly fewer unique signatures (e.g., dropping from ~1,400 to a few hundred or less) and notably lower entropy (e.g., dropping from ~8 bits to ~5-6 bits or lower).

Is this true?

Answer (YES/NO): NO